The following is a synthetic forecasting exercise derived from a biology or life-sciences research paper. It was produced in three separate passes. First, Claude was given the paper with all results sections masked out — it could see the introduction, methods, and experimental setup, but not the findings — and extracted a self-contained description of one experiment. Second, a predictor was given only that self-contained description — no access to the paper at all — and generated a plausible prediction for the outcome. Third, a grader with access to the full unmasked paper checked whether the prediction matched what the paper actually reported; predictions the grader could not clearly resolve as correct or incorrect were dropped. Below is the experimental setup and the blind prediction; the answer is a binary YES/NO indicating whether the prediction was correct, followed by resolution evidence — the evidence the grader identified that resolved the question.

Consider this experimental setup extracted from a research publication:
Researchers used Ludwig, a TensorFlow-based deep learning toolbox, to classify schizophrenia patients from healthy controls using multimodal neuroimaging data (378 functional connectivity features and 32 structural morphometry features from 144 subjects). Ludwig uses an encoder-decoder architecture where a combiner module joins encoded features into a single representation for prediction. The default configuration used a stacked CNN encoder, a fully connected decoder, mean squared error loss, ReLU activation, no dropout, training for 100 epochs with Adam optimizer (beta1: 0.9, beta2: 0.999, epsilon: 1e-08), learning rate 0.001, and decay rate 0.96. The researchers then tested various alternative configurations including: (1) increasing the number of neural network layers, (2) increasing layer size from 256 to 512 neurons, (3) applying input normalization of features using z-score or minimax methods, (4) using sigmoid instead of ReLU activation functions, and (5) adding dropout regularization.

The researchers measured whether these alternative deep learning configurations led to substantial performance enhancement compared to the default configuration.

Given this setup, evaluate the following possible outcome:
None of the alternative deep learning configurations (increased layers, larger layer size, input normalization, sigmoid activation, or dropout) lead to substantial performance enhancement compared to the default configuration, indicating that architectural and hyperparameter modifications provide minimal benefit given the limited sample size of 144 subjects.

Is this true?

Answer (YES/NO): YES